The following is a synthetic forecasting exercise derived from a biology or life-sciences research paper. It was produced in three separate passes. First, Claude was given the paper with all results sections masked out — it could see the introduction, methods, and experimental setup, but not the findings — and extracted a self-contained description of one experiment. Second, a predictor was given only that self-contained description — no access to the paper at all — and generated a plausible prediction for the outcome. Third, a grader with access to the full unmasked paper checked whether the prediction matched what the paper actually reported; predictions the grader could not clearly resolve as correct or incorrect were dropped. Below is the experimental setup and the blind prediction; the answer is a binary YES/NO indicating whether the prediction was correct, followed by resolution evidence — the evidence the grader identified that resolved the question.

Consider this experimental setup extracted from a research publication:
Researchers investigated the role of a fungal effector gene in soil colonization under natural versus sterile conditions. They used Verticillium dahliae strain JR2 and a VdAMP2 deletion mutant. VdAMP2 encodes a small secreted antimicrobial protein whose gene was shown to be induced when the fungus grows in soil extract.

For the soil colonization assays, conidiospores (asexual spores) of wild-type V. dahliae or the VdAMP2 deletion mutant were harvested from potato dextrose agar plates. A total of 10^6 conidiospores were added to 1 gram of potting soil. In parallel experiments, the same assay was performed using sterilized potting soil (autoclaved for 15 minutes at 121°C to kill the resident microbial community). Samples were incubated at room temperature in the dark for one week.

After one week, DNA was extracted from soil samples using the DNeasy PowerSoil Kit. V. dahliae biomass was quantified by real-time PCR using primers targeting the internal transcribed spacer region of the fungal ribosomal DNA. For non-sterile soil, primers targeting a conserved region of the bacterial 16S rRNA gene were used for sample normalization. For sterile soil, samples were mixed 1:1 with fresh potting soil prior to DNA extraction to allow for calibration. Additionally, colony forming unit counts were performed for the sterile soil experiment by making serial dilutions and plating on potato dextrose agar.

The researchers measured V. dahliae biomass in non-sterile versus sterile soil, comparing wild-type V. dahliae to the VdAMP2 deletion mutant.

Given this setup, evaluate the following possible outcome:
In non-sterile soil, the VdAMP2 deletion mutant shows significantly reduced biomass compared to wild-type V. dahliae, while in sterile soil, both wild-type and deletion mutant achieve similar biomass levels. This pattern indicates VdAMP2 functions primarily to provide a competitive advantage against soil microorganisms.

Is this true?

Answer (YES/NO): YES